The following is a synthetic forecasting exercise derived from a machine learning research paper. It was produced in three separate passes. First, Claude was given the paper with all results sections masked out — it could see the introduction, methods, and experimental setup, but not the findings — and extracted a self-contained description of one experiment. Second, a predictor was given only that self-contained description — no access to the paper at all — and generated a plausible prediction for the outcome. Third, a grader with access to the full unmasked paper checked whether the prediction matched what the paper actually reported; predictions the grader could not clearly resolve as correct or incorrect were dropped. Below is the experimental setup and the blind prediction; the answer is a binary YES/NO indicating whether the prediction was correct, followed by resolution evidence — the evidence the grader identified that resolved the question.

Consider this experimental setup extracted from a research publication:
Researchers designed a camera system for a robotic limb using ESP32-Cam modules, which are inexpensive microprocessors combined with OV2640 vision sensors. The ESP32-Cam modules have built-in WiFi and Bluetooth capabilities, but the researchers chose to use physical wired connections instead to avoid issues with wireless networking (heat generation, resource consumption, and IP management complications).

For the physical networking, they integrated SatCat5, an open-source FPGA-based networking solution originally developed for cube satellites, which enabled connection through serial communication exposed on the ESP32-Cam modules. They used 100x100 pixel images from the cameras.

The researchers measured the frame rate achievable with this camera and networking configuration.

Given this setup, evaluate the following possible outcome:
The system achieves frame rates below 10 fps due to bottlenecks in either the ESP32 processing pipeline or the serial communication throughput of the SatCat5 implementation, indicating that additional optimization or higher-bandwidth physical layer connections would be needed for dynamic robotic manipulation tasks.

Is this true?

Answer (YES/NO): NO